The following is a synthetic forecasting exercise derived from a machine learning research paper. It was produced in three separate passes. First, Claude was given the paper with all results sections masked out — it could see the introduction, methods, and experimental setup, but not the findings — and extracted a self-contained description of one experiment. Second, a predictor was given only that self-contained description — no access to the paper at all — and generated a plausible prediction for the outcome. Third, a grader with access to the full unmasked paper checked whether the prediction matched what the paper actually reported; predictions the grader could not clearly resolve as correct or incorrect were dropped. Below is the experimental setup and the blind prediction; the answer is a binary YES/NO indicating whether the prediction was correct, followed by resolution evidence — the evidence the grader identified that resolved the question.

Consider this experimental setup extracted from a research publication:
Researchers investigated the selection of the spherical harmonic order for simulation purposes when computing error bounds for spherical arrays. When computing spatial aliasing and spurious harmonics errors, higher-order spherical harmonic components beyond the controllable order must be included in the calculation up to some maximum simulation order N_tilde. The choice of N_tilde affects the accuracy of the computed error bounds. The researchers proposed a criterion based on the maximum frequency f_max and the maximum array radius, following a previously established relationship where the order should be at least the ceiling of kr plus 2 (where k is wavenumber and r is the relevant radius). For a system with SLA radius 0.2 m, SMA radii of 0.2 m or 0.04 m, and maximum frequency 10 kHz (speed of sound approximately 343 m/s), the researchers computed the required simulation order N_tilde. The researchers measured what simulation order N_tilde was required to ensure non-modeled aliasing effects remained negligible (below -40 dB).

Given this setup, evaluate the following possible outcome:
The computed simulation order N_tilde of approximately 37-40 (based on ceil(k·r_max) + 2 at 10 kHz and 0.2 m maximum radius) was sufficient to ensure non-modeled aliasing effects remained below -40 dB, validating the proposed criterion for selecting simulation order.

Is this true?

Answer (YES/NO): YES